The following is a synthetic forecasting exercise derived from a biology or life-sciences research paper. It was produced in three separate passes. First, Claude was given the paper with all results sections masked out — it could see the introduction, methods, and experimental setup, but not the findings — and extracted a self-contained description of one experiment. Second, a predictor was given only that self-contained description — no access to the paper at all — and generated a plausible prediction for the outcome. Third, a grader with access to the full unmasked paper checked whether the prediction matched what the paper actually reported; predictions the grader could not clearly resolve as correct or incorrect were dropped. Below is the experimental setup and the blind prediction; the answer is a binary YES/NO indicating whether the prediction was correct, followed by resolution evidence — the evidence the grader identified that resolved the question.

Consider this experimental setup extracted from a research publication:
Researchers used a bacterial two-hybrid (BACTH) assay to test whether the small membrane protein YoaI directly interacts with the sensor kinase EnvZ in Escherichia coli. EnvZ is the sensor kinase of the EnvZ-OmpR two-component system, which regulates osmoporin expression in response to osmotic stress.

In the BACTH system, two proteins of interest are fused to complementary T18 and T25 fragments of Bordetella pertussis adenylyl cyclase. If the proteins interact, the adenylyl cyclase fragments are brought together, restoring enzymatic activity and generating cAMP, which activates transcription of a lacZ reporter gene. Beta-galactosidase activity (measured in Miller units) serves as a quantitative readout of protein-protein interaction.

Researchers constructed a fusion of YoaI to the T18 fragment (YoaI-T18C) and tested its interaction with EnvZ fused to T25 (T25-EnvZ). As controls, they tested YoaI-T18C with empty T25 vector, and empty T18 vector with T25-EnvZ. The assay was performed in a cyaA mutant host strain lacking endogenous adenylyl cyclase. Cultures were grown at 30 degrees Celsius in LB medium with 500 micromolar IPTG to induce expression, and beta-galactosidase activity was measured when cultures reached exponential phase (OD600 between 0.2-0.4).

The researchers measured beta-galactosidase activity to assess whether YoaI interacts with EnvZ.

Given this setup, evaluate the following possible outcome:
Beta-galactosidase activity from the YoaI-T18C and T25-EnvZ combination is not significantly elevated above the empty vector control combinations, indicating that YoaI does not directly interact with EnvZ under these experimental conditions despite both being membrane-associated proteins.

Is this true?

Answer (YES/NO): NO